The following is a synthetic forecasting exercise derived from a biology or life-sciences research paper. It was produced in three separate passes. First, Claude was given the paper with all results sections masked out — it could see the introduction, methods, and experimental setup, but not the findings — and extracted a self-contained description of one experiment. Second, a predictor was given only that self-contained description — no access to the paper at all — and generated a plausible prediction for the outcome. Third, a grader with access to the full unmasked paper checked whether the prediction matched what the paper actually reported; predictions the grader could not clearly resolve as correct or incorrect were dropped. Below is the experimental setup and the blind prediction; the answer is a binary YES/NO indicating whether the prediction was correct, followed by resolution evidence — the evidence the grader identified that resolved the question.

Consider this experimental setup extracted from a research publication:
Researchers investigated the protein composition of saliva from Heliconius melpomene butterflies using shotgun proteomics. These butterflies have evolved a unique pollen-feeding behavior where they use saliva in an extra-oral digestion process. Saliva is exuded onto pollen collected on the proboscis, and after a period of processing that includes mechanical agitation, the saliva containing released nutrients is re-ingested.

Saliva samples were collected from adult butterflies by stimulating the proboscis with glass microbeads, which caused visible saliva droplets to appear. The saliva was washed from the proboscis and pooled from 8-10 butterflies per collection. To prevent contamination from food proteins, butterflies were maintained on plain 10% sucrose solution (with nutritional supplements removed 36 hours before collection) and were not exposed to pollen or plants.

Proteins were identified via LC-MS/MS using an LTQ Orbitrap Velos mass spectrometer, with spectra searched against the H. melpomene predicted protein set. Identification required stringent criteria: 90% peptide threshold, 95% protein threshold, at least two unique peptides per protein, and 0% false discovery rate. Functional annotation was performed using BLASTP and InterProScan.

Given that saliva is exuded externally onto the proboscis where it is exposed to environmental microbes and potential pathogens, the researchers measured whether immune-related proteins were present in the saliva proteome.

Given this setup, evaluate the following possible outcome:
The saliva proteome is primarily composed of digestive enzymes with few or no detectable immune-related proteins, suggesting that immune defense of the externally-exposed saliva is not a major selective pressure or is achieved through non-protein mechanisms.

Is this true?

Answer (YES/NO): NO